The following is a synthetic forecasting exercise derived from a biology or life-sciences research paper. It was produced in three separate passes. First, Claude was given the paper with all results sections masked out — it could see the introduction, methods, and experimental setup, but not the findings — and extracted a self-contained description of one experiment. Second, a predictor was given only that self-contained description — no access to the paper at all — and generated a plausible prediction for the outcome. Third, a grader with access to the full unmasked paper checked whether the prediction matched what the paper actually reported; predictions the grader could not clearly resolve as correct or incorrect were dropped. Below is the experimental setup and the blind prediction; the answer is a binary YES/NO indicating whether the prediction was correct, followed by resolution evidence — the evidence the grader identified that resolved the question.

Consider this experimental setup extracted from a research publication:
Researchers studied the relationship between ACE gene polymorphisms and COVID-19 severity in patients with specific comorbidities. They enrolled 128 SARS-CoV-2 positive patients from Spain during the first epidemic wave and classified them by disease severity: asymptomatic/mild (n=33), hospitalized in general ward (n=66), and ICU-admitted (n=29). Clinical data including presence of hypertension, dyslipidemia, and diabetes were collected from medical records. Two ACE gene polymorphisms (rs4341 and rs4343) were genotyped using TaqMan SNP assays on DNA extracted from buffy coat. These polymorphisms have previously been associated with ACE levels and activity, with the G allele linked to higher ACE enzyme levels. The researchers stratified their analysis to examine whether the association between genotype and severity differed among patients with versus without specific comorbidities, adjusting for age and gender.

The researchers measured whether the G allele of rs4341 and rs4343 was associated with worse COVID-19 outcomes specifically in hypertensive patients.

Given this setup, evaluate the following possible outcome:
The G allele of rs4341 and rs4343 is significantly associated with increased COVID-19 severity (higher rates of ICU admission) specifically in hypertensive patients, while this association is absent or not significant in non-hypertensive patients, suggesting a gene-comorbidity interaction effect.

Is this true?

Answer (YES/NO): YES